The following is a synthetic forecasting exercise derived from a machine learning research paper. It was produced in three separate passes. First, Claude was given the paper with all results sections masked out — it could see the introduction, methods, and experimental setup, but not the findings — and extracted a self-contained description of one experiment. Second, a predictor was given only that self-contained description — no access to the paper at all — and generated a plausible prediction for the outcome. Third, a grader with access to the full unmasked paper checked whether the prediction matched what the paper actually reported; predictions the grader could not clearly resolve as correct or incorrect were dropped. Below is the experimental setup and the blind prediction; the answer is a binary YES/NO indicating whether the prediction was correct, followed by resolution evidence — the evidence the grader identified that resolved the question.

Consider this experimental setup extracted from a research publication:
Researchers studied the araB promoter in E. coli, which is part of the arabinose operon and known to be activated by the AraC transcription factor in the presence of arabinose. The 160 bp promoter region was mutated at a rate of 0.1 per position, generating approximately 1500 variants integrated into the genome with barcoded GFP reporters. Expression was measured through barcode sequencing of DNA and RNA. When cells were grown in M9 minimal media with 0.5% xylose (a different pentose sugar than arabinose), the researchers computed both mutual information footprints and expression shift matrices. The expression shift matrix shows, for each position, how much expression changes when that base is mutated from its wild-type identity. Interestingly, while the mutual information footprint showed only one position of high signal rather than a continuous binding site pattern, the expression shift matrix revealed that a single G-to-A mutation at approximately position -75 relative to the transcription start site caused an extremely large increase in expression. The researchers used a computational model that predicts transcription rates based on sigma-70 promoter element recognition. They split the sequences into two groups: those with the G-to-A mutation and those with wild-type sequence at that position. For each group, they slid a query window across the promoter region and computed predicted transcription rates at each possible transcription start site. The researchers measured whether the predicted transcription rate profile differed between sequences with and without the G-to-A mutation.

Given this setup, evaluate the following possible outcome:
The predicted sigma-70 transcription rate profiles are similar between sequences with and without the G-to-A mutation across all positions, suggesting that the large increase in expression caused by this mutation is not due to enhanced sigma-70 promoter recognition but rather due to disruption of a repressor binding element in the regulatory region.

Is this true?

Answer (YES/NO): NO